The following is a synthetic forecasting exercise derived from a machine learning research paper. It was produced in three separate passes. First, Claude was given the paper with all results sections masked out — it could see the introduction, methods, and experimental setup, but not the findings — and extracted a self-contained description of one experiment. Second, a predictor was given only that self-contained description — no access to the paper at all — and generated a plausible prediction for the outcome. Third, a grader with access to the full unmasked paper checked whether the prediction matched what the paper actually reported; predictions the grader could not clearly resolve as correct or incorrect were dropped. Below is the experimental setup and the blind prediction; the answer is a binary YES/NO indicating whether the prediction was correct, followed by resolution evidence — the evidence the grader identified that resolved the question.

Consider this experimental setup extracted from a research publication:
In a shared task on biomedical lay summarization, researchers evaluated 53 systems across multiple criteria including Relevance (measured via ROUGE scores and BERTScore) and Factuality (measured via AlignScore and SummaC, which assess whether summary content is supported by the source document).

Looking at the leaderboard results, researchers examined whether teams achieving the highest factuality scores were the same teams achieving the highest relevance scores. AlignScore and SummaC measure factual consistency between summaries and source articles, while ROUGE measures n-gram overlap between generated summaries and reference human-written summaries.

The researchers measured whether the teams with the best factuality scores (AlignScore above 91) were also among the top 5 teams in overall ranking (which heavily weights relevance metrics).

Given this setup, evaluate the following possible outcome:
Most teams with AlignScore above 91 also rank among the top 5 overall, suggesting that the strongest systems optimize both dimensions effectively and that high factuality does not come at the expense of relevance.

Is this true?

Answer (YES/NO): NO